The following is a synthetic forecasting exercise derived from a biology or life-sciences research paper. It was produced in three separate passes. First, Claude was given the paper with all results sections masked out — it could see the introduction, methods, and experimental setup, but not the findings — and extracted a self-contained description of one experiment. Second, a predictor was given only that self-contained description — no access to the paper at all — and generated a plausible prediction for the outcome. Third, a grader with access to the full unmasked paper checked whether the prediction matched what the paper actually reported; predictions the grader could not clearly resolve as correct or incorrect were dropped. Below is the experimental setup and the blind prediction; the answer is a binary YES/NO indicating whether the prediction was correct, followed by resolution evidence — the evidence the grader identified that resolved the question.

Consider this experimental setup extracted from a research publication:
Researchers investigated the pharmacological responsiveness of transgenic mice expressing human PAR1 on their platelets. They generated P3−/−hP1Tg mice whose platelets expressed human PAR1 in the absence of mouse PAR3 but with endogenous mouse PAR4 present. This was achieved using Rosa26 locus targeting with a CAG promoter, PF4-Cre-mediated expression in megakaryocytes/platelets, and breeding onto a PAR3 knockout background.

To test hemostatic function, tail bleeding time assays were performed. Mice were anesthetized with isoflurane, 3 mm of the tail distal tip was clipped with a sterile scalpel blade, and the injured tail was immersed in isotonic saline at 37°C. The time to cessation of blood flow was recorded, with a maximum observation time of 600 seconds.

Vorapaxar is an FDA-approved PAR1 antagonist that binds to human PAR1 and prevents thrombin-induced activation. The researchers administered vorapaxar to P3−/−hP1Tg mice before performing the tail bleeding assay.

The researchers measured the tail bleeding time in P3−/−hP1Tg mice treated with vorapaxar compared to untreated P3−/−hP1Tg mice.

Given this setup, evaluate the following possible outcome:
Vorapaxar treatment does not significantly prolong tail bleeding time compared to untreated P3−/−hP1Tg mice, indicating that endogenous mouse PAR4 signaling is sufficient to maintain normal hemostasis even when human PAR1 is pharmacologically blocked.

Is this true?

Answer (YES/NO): NO